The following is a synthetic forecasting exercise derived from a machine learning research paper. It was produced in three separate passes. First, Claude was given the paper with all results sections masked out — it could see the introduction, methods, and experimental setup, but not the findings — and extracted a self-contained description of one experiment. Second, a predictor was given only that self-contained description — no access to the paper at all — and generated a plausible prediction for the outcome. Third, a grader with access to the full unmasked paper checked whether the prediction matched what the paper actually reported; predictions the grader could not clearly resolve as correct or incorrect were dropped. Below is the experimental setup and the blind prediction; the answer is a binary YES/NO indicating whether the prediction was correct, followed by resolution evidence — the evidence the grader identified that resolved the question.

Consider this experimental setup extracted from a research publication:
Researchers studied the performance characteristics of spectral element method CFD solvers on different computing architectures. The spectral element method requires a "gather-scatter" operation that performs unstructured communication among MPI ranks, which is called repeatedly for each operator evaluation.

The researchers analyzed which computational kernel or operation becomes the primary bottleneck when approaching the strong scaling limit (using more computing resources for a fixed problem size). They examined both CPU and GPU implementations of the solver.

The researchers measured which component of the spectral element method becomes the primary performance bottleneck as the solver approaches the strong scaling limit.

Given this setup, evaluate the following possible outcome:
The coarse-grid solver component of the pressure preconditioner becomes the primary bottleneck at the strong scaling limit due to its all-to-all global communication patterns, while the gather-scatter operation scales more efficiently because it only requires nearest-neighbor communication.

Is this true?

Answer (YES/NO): NO